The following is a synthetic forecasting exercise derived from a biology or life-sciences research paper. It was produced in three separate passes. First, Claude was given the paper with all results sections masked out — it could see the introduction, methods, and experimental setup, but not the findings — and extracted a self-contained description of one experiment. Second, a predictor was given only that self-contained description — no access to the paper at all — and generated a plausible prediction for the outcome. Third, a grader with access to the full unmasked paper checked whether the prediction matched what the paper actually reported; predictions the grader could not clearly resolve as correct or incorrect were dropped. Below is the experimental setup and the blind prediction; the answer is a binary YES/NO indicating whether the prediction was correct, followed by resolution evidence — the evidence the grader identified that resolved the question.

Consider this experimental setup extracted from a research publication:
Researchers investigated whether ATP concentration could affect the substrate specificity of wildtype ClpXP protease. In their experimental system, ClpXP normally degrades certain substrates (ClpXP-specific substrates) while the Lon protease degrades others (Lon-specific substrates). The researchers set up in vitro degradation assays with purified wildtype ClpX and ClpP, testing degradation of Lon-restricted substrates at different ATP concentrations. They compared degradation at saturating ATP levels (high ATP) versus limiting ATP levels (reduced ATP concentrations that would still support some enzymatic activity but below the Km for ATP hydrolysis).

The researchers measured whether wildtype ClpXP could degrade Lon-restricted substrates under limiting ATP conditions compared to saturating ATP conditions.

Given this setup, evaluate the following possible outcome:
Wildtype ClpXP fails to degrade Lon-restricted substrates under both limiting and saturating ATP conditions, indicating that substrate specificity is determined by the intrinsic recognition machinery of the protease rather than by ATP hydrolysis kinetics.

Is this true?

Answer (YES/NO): NO